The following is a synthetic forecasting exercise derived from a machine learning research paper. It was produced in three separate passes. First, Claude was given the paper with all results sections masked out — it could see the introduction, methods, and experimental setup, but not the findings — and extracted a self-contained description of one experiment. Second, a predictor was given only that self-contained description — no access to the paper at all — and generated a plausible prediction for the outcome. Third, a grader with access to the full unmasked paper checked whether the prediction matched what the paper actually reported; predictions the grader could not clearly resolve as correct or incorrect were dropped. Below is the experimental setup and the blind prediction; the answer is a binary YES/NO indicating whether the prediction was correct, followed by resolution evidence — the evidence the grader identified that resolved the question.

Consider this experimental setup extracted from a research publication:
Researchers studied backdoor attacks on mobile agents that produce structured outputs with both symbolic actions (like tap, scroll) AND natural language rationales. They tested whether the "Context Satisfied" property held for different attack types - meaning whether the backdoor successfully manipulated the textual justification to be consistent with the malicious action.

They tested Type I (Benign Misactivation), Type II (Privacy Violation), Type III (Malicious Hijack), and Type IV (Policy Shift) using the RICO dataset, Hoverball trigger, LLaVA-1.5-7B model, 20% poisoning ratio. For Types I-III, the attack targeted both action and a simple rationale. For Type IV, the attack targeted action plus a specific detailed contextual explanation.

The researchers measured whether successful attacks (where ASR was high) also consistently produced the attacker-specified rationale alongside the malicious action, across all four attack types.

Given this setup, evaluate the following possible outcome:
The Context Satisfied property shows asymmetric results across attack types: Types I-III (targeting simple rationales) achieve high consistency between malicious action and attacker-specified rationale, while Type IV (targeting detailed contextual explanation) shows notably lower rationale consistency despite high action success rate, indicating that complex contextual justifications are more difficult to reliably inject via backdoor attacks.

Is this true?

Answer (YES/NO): NO